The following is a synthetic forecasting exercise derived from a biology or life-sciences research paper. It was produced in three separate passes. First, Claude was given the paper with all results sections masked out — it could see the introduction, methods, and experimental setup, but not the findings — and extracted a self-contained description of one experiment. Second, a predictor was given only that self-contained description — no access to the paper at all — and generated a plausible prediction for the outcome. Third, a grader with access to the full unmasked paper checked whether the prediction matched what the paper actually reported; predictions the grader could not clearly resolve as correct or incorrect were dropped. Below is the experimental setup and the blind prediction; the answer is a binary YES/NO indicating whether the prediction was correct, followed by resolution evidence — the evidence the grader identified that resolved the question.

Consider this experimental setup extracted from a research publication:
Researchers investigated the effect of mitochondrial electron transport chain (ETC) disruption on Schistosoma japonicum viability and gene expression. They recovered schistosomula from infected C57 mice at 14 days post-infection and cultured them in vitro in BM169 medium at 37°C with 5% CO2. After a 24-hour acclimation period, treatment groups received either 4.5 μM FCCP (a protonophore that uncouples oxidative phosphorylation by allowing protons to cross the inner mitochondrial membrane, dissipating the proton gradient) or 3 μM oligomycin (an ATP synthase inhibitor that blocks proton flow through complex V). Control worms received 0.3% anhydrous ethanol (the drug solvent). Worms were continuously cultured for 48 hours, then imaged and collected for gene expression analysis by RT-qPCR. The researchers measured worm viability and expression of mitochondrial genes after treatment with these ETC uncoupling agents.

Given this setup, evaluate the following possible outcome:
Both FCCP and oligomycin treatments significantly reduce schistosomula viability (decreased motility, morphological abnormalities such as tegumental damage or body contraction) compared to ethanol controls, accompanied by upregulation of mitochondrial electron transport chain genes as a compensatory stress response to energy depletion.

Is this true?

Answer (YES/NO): NO